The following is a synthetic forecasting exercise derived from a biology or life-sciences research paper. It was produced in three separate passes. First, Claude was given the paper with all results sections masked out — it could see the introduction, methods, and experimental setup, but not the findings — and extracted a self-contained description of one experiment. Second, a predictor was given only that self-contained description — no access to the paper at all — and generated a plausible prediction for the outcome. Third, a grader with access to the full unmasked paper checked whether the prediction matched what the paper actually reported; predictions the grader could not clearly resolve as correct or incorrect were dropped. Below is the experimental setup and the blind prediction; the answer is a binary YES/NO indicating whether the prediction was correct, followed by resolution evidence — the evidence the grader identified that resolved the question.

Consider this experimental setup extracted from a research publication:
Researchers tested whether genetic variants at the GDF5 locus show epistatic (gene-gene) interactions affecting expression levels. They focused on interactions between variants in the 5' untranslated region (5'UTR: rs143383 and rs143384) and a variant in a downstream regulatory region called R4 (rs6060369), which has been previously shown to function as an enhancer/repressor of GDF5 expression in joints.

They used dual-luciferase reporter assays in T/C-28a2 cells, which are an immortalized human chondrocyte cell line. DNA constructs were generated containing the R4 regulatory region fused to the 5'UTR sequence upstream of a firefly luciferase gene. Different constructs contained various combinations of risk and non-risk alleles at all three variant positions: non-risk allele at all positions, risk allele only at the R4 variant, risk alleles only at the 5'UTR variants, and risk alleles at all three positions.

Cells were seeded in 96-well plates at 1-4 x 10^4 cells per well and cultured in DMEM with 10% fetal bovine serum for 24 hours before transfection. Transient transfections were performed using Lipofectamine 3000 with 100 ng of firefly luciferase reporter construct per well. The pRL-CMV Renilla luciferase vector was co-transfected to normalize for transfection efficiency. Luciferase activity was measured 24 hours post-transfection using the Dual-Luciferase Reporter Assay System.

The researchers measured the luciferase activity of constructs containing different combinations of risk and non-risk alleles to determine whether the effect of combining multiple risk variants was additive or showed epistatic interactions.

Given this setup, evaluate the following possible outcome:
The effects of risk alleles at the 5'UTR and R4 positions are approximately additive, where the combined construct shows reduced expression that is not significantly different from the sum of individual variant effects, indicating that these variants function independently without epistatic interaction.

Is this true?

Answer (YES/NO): NO